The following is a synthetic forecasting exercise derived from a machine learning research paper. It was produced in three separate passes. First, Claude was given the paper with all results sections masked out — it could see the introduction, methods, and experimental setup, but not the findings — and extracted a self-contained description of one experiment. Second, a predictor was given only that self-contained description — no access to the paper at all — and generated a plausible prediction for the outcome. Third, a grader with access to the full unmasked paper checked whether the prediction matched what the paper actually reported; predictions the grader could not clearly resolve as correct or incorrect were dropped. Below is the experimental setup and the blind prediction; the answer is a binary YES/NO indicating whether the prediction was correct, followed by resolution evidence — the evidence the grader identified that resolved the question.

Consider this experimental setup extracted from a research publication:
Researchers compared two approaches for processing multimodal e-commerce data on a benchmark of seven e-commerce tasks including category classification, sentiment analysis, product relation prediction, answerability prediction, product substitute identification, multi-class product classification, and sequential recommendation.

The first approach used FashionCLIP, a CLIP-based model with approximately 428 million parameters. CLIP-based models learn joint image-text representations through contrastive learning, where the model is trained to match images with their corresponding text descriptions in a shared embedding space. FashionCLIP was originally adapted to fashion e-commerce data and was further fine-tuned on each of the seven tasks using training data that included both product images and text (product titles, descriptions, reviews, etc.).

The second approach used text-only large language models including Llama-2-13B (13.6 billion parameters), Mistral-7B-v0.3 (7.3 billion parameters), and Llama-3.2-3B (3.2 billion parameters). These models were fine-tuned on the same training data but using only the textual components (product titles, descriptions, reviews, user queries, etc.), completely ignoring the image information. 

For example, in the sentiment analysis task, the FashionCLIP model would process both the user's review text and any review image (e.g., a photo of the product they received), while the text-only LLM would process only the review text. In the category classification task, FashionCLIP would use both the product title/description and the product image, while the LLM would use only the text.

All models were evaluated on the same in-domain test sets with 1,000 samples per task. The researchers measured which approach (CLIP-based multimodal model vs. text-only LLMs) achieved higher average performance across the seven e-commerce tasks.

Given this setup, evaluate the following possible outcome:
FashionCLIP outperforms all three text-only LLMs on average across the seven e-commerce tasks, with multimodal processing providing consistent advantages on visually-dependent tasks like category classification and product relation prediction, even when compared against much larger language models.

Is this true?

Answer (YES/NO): NO